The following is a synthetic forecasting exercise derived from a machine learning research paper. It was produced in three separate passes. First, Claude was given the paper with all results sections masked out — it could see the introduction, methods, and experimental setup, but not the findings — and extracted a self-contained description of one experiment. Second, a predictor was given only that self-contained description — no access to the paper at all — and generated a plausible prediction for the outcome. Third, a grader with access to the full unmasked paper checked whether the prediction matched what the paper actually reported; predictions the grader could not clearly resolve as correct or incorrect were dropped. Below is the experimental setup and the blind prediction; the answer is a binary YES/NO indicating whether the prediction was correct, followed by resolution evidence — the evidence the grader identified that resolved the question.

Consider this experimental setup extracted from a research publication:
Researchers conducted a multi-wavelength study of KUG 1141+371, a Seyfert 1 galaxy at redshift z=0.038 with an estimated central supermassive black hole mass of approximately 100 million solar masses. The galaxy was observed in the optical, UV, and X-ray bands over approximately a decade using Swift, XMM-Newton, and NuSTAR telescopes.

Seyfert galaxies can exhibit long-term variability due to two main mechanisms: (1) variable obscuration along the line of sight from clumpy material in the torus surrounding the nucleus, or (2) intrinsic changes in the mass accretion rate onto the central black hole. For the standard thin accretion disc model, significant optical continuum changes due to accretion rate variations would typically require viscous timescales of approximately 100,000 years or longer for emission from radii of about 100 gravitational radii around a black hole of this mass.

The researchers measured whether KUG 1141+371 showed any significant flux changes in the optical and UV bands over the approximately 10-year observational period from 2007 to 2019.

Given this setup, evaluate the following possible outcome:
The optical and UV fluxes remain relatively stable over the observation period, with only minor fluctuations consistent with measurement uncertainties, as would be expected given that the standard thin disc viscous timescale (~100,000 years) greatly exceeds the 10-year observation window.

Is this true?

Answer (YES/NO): NO